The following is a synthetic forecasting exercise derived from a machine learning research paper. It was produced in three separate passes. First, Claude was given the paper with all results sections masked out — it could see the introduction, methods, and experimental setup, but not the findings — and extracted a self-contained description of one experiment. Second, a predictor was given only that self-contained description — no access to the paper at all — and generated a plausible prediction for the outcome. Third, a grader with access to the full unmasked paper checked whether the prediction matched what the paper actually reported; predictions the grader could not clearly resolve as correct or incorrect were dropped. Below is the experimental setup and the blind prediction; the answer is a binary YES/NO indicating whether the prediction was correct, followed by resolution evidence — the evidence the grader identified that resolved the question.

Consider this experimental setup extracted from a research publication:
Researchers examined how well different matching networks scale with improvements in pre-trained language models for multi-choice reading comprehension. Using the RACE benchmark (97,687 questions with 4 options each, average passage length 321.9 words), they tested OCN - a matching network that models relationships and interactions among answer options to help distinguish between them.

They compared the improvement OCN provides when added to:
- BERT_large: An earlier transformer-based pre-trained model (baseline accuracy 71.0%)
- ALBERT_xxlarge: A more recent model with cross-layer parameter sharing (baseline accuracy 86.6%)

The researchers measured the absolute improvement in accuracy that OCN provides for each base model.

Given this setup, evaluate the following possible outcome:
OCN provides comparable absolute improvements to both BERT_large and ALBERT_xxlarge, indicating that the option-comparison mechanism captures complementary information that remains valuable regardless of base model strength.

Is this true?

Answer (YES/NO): YES